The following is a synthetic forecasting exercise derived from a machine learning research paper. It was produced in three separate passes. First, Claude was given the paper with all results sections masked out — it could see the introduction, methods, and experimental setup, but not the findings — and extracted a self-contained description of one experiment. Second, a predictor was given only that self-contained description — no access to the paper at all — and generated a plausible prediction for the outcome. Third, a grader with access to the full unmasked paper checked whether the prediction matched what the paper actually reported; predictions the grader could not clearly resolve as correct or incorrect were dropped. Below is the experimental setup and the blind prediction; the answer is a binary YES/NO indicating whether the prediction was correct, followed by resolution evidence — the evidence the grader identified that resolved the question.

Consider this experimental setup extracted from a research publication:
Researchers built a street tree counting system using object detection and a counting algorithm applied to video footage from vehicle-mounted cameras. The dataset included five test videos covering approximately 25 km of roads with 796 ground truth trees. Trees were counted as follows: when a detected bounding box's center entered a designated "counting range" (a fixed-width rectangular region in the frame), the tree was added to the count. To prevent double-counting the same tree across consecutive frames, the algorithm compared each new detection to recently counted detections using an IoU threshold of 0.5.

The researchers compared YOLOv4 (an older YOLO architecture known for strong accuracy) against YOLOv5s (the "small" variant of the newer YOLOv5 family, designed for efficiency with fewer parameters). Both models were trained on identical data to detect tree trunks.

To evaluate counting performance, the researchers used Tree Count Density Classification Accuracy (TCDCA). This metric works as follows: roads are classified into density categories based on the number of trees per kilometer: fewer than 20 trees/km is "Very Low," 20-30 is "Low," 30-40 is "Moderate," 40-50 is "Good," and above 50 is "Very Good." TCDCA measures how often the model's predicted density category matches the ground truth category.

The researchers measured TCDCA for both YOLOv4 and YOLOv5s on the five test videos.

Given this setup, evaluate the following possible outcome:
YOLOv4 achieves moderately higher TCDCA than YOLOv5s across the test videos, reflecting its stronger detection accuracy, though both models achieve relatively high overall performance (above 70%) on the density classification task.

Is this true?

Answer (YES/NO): NO